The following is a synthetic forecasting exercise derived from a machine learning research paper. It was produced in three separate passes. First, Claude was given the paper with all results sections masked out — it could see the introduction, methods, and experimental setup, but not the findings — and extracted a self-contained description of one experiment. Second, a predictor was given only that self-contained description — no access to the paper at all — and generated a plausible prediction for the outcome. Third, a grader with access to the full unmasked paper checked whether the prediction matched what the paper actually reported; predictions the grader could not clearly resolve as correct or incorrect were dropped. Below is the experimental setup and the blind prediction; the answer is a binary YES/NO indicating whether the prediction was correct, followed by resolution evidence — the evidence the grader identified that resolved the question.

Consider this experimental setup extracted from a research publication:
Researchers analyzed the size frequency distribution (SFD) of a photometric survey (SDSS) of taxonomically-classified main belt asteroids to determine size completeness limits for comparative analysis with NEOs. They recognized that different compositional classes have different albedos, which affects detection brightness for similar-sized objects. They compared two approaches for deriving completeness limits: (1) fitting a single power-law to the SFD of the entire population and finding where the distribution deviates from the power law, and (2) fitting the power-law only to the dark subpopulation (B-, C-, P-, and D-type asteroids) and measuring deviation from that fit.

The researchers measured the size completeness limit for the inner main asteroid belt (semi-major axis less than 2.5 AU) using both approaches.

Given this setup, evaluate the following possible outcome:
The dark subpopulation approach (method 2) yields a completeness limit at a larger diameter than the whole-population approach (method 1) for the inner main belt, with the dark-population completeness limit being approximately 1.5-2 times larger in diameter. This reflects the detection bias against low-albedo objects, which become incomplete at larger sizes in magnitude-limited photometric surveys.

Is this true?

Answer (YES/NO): YES